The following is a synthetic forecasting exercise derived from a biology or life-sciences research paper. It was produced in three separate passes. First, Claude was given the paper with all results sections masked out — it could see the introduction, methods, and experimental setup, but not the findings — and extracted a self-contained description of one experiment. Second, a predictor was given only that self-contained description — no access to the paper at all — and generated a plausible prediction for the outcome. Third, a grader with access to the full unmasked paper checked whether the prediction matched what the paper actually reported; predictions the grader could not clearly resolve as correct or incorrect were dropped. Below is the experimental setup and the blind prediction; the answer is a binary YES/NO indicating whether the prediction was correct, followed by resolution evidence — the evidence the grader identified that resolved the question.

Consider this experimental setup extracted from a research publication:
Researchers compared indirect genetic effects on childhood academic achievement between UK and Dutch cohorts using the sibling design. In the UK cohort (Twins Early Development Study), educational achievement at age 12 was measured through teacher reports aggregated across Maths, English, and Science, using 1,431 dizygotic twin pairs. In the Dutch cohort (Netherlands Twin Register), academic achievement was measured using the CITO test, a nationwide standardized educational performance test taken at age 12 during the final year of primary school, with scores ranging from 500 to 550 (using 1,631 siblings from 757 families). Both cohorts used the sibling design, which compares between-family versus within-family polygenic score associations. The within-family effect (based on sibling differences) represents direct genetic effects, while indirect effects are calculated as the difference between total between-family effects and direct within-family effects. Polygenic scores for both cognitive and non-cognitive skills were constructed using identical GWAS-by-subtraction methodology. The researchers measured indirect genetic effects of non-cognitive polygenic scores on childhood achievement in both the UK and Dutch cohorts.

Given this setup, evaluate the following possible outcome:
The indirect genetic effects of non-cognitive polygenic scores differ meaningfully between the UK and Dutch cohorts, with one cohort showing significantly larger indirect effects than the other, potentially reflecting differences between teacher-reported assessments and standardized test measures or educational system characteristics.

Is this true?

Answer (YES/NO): YES